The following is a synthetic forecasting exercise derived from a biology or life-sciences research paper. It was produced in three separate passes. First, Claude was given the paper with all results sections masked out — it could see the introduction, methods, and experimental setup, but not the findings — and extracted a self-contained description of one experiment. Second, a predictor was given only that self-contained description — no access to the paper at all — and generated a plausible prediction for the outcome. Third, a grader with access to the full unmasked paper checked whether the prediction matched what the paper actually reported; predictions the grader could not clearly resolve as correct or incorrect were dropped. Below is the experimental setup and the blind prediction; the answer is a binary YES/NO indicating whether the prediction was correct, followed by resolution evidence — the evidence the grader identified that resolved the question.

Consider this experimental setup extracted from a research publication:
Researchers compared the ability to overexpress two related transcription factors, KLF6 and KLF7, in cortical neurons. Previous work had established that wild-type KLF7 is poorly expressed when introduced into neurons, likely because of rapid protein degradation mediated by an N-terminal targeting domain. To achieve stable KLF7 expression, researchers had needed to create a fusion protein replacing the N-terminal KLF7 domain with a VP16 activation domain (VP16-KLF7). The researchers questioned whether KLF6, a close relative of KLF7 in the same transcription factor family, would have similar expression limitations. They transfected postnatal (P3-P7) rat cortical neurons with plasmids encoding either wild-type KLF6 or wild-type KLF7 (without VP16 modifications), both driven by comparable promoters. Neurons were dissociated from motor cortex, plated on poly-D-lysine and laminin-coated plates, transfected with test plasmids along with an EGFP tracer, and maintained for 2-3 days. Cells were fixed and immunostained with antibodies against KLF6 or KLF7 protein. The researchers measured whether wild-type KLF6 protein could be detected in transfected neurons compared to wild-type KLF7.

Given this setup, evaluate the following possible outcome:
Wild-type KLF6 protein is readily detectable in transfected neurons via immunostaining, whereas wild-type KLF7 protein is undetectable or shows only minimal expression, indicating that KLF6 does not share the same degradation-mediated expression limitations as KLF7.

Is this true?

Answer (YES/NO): YES